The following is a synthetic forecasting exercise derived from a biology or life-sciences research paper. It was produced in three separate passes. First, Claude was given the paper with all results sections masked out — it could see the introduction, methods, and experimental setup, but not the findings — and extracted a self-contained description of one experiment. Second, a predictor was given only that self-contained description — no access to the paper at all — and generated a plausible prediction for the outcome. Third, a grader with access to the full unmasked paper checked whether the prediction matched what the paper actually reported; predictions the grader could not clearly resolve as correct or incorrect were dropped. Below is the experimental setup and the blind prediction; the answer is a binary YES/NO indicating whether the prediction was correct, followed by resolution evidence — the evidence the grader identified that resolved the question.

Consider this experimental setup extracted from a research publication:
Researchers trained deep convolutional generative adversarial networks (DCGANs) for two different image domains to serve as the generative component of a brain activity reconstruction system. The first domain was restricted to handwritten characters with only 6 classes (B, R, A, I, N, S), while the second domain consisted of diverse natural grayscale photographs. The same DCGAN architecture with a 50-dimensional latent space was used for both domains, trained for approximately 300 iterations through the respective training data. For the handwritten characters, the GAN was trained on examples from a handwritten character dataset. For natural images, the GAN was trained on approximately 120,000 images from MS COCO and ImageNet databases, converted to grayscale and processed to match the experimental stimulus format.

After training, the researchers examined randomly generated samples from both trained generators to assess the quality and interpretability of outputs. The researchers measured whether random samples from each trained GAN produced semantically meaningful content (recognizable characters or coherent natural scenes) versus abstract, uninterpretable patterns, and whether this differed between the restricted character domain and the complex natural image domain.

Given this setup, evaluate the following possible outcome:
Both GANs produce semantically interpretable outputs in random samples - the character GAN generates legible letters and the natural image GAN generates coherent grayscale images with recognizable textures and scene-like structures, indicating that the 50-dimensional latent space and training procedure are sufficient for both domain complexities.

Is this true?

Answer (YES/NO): NO